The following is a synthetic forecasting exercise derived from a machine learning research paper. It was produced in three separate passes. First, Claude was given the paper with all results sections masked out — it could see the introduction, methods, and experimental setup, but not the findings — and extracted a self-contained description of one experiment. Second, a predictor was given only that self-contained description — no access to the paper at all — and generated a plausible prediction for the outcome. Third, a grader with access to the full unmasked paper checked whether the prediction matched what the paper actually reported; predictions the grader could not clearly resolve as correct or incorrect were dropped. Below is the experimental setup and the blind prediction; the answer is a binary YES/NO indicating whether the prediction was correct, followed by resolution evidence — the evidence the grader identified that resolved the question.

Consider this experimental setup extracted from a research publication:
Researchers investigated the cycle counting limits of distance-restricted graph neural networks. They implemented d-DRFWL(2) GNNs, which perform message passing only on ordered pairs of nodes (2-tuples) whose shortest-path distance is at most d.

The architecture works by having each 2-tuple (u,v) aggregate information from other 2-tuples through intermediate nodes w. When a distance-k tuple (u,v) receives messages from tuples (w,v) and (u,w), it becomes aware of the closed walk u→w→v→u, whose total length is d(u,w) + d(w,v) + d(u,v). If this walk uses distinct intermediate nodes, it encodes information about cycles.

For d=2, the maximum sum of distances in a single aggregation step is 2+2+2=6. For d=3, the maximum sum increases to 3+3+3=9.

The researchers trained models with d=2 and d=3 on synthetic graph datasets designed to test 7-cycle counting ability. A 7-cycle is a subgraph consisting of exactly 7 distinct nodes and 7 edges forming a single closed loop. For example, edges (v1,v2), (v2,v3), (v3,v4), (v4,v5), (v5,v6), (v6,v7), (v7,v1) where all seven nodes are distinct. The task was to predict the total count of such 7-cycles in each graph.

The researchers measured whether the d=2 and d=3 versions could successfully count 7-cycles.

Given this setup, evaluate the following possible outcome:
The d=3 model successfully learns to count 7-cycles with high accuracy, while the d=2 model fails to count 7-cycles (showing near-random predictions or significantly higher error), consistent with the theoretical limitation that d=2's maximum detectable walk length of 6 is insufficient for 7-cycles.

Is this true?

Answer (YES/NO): YES